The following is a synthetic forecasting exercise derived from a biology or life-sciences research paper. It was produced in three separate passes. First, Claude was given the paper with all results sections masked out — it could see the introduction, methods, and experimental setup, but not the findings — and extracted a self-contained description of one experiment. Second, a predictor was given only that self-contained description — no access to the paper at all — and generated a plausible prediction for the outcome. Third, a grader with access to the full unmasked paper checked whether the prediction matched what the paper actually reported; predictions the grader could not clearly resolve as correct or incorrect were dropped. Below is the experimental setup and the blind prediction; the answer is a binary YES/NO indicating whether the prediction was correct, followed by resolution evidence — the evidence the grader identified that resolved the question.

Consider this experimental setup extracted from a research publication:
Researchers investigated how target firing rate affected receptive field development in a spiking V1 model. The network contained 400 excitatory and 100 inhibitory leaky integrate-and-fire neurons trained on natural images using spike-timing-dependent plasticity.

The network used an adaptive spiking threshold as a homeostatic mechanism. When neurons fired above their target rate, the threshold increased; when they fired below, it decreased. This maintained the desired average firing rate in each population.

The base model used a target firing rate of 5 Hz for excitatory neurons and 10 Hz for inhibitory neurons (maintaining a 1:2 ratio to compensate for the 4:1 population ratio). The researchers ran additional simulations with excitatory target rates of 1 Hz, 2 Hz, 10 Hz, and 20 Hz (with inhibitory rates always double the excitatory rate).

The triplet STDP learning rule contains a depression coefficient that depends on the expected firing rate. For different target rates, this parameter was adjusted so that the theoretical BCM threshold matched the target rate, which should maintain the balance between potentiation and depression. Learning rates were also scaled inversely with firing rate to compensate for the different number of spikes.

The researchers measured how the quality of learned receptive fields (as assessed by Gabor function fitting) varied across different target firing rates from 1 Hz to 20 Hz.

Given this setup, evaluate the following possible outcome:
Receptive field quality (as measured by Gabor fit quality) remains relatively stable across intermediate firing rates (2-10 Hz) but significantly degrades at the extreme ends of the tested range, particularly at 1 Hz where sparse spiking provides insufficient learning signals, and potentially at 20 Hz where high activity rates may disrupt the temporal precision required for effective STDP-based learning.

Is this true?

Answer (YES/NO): NO